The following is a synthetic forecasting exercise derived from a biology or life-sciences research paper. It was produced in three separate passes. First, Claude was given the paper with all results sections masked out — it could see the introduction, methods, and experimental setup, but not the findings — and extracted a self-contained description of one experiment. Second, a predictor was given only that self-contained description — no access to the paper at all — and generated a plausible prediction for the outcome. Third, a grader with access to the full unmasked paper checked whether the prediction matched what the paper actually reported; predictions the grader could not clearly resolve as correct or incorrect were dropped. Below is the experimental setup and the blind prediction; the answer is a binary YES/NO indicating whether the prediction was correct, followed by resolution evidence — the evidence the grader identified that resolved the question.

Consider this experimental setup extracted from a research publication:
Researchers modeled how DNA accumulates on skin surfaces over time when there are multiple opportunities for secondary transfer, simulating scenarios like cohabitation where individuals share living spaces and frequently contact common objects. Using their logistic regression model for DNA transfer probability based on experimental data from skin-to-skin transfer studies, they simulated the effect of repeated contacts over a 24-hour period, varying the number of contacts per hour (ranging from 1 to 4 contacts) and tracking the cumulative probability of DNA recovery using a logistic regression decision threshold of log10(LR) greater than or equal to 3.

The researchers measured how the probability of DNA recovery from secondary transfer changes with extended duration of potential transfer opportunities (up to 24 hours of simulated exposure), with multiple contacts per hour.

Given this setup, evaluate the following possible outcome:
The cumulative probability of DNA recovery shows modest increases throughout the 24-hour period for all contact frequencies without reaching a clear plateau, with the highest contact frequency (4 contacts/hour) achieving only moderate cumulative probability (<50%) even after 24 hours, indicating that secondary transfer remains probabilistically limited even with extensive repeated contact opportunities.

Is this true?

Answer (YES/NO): NO